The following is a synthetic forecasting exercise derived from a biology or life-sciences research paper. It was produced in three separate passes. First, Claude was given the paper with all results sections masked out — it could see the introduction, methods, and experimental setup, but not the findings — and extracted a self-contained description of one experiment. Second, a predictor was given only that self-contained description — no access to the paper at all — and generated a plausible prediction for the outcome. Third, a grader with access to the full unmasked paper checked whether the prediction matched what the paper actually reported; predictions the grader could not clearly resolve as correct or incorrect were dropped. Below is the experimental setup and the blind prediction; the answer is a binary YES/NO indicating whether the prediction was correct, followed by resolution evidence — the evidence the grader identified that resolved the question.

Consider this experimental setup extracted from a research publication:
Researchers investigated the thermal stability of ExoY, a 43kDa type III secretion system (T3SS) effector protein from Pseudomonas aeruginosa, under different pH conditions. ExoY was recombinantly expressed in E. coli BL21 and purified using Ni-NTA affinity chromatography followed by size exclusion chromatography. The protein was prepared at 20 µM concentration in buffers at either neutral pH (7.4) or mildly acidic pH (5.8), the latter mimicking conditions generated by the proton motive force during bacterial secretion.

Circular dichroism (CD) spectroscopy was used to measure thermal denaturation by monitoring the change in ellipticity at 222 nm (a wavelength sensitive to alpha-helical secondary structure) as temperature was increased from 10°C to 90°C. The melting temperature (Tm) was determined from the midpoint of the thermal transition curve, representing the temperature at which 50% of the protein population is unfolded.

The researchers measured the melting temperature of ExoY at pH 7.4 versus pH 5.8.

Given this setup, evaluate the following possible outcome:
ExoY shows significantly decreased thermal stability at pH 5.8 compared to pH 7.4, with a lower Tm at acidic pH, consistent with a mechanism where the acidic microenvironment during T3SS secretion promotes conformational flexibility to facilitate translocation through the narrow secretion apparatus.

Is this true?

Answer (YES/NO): YES